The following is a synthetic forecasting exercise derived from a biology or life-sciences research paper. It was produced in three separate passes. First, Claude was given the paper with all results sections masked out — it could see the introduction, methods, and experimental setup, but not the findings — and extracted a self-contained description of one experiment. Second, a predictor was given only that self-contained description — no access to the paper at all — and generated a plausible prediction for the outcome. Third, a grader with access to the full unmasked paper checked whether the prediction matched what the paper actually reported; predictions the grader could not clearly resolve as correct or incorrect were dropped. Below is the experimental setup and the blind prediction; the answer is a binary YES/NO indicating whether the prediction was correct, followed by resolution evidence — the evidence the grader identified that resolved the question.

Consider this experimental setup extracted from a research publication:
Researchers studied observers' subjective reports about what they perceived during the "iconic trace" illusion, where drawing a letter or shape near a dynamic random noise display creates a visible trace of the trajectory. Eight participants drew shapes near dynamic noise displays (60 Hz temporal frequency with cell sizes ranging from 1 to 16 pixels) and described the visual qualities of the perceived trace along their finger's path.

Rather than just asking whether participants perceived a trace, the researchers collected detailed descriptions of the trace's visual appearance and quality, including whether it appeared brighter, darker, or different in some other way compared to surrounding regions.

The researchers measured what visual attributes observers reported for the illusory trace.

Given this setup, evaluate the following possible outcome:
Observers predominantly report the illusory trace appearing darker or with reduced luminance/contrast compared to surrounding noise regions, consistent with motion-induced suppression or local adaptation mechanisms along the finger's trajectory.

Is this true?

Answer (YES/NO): NO